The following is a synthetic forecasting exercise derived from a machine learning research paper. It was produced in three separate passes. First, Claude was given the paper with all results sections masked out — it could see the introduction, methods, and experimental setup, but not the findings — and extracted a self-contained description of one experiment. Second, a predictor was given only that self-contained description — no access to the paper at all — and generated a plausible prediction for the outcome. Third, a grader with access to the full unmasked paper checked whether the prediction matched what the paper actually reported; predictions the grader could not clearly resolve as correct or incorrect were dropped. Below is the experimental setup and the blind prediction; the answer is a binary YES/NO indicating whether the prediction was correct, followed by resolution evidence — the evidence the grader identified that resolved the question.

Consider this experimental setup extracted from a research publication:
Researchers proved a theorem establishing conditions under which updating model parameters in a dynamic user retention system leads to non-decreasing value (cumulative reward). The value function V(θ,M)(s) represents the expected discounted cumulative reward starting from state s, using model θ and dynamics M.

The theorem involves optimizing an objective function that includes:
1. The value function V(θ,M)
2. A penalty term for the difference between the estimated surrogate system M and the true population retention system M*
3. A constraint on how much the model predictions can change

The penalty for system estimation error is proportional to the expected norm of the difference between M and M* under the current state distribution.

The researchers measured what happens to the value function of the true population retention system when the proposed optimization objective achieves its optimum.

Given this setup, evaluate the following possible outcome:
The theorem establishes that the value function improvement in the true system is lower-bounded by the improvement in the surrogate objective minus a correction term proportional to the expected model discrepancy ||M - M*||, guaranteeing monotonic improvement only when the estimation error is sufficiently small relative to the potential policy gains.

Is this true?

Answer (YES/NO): NO